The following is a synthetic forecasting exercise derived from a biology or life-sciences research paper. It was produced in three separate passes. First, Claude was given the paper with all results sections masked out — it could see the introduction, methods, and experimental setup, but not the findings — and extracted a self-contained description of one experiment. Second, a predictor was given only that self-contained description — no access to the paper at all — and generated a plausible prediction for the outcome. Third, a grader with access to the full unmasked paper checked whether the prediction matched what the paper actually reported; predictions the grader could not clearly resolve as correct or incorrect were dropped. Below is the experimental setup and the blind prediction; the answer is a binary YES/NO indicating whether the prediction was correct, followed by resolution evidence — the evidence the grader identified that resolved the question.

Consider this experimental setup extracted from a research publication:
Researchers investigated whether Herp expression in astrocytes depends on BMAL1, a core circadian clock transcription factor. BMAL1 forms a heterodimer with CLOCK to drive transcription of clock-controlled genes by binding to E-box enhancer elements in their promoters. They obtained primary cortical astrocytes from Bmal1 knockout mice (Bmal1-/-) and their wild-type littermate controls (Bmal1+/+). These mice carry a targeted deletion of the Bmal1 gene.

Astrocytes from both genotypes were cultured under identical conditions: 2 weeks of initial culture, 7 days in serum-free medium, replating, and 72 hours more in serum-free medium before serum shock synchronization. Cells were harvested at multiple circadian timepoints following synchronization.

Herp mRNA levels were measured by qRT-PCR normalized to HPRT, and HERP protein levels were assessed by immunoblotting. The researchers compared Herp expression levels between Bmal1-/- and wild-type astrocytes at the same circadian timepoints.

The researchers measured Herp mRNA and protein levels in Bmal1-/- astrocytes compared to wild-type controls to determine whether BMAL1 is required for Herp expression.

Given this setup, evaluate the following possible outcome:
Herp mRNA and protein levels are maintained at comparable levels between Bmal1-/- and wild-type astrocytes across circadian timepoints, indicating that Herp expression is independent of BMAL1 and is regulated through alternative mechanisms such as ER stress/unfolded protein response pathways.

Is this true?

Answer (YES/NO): NO